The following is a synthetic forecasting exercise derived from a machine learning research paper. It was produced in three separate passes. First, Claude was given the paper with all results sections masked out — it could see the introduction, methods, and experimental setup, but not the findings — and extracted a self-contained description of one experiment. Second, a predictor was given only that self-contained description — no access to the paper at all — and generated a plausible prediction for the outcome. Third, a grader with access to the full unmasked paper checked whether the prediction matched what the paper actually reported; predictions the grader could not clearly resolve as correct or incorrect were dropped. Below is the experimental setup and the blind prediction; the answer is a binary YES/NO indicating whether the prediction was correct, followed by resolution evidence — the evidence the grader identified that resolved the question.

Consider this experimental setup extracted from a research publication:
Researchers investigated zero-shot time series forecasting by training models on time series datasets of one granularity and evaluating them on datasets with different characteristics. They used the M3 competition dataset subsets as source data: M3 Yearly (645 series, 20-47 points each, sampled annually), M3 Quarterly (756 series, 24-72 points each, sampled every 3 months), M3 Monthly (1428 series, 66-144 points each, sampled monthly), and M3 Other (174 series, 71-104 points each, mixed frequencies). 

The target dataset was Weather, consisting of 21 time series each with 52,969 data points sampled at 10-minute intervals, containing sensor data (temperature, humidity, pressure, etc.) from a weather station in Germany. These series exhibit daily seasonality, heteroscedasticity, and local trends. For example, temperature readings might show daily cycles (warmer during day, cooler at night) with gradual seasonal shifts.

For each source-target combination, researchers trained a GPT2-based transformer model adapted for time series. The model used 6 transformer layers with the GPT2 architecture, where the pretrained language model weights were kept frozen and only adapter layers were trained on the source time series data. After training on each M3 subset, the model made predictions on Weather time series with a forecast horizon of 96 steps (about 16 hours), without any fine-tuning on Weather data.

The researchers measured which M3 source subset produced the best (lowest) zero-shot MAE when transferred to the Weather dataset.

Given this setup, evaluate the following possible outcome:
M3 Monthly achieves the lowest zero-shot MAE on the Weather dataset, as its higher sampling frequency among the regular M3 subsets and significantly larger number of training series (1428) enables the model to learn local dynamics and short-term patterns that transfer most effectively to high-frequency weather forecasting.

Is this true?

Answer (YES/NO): YES